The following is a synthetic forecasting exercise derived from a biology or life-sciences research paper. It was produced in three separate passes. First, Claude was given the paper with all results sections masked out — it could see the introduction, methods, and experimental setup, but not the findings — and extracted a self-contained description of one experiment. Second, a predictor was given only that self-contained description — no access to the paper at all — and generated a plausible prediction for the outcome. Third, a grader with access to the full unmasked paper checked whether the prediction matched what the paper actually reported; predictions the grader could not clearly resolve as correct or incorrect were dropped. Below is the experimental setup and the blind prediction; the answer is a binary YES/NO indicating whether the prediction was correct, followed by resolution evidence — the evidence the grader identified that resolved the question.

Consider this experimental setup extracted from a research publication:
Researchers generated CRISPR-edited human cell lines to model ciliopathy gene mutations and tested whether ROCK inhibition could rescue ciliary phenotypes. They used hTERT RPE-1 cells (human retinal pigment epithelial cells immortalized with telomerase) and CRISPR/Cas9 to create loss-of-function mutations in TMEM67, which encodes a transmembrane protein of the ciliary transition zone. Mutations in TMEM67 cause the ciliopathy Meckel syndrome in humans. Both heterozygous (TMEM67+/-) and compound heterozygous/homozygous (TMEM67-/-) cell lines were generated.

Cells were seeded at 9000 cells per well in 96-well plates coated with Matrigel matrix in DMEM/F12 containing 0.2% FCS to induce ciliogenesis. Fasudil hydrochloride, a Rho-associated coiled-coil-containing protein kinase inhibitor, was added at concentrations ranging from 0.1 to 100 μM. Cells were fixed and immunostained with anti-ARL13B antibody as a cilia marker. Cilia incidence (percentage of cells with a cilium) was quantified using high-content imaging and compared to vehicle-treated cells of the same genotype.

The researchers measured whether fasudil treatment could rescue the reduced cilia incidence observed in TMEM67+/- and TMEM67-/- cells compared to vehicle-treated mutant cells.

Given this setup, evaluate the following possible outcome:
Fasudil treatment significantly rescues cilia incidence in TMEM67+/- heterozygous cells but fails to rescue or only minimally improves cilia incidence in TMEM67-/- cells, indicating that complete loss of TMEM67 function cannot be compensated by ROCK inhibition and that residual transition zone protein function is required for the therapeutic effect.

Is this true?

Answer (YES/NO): NO